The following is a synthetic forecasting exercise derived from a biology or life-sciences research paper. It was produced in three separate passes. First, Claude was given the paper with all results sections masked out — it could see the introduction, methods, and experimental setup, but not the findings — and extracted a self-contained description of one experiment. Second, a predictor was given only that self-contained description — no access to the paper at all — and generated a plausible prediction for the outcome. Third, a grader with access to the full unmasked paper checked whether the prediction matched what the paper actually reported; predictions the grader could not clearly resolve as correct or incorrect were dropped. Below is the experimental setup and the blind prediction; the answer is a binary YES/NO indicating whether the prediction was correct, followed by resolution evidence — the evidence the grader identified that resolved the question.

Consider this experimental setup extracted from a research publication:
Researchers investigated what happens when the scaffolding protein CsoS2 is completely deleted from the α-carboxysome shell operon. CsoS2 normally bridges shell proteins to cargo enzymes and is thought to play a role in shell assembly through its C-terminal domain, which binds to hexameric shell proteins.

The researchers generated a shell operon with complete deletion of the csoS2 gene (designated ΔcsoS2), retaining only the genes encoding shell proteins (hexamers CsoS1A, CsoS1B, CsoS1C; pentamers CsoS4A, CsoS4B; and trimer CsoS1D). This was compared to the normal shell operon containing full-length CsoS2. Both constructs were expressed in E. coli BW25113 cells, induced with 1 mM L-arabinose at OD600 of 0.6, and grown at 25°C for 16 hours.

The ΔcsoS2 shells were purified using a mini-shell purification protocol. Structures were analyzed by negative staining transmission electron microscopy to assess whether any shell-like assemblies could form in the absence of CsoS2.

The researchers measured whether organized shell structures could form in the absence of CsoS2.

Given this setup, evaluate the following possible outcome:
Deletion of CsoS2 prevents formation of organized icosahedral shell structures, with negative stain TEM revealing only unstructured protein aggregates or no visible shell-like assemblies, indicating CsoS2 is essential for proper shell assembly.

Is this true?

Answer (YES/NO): NO